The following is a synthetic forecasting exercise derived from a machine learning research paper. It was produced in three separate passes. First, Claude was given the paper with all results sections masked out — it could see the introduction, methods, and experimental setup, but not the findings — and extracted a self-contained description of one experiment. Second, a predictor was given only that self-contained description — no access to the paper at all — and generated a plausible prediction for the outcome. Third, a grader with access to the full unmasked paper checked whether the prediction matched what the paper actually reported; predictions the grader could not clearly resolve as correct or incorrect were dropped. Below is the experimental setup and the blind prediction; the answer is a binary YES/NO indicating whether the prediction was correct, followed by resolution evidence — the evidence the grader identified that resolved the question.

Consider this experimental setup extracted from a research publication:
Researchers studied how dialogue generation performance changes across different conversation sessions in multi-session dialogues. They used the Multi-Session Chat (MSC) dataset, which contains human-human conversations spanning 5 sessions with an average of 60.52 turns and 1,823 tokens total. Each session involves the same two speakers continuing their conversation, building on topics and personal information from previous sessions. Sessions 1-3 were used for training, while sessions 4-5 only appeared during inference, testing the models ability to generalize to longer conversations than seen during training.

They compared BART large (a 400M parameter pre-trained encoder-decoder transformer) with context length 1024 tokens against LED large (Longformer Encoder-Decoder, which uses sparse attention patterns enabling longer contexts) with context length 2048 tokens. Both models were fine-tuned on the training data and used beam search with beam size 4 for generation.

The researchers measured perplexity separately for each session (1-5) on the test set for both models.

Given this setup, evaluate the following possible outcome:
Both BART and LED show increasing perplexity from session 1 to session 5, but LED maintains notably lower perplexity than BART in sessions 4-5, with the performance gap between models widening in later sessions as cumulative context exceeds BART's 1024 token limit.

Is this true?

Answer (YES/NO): NO